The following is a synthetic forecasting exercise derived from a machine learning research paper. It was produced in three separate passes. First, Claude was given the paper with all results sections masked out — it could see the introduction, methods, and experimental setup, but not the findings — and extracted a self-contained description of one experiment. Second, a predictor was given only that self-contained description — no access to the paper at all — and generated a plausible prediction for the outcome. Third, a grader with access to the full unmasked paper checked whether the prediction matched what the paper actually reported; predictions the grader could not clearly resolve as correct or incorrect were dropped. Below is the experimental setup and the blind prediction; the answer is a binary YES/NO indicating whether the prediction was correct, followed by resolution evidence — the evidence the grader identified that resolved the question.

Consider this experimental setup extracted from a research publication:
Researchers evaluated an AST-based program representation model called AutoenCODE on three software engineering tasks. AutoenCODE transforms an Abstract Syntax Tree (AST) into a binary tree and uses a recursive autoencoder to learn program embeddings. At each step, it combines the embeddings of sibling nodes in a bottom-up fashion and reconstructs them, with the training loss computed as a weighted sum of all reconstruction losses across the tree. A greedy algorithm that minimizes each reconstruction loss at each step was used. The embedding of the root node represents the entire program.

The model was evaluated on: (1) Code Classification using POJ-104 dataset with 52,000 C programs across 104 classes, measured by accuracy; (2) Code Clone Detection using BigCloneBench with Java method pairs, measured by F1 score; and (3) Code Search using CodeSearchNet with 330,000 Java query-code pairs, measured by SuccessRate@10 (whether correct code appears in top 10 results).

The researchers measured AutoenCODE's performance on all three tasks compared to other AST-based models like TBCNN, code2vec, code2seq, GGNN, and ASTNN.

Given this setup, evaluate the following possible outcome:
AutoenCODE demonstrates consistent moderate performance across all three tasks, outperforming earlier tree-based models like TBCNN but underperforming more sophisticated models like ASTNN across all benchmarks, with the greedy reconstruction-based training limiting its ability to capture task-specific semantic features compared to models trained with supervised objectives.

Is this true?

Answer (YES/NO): NO